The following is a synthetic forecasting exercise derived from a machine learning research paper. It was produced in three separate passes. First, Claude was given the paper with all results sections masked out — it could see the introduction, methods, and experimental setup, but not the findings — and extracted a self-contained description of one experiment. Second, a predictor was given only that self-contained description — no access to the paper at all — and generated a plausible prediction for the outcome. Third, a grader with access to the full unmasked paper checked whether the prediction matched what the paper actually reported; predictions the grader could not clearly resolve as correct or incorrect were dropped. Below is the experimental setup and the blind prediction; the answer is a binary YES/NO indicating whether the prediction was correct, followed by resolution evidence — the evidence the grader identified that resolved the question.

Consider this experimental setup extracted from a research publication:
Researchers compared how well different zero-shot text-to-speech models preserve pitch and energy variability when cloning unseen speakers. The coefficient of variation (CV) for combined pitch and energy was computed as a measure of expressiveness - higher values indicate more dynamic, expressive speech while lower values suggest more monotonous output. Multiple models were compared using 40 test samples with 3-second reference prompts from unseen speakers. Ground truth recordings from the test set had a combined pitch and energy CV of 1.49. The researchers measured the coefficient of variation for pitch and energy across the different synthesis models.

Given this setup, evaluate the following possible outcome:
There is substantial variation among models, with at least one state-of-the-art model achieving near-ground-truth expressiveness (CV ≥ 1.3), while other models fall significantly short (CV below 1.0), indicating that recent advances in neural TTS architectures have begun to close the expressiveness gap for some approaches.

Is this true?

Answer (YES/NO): YES